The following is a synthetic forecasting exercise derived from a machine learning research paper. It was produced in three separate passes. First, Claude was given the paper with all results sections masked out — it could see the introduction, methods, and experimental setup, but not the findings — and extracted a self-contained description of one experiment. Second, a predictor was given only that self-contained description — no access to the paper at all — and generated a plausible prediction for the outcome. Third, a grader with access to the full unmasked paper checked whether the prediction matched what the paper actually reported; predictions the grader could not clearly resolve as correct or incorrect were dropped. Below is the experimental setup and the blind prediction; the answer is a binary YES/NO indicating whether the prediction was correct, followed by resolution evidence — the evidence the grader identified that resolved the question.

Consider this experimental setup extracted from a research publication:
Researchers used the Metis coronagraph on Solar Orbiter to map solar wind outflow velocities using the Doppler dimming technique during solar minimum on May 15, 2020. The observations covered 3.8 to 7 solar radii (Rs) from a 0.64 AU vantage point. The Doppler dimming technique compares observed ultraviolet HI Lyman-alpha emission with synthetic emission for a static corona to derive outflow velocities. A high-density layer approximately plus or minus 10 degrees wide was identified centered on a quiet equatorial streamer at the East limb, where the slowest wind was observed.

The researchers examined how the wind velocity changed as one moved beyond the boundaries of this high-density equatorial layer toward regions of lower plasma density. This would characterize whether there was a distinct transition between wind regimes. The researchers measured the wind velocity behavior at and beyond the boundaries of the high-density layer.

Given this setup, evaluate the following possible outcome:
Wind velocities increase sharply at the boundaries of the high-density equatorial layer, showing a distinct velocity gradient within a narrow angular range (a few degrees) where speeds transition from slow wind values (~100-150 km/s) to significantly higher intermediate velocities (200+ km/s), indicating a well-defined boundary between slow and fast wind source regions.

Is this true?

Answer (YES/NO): NO